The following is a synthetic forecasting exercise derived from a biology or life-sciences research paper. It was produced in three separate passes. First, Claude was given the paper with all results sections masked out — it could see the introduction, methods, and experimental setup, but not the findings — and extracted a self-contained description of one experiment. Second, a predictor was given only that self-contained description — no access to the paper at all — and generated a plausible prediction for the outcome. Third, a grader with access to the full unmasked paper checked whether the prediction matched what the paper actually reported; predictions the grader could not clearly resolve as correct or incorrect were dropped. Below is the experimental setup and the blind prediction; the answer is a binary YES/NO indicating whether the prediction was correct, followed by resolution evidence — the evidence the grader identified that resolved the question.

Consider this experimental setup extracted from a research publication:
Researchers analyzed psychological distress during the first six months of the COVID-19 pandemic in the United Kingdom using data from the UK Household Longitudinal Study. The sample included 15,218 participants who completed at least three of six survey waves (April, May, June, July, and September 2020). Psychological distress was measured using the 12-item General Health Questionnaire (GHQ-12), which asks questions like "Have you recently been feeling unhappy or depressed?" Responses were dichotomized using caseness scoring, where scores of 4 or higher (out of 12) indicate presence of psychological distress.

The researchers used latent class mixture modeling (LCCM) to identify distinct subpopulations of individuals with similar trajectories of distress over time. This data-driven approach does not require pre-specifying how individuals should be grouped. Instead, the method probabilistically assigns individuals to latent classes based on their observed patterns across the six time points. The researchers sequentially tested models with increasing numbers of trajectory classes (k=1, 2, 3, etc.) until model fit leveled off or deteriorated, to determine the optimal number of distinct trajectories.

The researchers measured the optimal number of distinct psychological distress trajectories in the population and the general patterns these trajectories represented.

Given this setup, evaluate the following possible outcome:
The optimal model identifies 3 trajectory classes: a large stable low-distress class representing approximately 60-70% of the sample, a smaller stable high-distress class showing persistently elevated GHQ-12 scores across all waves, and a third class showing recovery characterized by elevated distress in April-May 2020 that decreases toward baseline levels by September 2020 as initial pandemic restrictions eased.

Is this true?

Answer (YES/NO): NO